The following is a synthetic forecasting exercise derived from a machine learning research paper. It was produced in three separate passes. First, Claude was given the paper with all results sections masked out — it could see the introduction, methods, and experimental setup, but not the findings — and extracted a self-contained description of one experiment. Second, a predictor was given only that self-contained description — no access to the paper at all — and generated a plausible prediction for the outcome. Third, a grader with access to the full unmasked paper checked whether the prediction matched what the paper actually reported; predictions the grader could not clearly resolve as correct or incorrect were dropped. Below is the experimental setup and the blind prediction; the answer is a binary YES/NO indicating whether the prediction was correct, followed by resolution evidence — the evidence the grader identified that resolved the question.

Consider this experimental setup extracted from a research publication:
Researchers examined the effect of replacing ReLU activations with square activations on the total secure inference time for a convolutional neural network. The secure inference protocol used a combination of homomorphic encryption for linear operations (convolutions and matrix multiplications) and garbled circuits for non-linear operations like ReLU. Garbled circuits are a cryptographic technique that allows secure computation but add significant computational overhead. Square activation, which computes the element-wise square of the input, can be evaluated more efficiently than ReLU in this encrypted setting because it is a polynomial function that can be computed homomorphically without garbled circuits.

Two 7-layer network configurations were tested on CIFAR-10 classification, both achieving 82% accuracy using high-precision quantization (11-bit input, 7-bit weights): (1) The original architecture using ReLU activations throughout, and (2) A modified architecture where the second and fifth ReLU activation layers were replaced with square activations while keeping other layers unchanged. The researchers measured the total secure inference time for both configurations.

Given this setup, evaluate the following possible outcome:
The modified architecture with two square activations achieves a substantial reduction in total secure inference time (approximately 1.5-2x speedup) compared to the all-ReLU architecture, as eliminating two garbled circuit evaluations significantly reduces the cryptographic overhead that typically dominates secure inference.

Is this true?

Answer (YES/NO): NO